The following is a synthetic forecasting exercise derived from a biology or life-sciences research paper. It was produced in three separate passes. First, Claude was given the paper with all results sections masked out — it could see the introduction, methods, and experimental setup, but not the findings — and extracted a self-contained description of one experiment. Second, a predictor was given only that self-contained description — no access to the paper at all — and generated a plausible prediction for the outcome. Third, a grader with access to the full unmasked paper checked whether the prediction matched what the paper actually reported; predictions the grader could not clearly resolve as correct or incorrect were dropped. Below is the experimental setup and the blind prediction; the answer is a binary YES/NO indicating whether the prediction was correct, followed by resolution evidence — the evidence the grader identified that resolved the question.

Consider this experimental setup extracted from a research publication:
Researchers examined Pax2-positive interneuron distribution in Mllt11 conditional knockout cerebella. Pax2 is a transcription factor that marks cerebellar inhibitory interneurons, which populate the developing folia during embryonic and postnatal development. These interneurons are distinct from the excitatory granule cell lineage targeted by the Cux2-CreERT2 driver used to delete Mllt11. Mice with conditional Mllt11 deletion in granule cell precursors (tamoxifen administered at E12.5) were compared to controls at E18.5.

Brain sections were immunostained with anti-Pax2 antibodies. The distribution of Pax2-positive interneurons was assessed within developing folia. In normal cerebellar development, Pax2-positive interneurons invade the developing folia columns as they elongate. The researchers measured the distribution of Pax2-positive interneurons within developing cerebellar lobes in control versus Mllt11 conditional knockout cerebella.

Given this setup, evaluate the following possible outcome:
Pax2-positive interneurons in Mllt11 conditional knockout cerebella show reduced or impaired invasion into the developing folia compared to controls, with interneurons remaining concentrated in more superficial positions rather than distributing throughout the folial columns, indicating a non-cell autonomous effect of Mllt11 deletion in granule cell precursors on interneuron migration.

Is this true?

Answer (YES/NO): NO